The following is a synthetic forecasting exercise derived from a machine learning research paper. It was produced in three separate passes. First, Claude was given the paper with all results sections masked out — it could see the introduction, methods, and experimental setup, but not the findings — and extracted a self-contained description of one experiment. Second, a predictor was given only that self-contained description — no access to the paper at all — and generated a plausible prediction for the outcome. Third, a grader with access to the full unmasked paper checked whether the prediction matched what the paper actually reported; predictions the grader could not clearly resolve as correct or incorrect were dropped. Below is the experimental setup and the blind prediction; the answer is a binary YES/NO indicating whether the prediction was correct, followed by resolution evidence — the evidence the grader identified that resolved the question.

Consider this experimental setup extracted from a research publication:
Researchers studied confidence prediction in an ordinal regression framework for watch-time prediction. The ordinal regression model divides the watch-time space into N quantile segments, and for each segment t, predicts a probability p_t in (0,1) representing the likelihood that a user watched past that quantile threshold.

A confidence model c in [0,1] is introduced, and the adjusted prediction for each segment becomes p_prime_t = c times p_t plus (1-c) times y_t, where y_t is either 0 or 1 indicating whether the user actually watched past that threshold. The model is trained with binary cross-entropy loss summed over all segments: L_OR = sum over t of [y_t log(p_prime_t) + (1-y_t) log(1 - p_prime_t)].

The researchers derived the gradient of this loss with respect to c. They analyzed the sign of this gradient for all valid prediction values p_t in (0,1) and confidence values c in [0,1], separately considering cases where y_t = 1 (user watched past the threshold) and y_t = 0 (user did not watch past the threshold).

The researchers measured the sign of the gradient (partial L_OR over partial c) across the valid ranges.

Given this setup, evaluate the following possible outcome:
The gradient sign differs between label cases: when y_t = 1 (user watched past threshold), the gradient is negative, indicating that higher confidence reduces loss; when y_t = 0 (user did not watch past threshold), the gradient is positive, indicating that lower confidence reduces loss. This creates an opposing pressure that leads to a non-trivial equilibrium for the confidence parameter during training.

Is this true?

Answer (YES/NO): NO